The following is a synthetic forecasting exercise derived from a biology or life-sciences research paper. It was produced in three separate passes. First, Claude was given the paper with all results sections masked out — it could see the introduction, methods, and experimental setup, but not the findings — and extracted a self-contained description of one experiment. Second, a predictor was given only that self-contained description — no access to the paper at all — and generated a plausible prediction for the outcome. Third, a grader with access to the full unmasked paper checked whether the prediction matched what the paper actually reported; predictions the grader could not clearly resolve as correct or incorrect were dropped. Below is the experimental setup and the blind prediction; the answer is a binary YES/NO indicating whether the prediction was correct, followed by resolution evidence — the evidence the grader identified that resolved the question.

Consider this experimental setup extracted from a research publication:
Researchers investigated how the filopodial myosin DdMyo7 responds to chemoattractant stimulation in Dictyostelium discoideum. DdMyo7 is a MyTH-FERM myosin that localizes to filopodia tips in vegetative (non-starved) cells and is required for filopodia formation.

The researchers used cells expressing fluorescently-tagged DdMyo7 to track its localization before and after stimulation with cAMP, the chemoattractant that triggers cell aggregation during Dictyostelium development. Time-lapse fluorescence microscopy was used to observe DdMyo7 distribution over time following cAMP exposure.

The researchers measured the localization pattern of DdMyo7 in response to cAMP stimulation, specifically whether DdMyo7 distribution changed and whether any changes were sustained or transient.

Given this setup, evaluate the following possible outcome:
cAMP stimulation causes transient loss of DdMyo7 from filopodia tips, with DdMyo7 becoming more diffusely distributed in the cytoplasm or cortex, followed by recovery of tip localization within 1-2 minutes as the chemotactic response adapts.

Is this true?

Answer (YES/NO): NO